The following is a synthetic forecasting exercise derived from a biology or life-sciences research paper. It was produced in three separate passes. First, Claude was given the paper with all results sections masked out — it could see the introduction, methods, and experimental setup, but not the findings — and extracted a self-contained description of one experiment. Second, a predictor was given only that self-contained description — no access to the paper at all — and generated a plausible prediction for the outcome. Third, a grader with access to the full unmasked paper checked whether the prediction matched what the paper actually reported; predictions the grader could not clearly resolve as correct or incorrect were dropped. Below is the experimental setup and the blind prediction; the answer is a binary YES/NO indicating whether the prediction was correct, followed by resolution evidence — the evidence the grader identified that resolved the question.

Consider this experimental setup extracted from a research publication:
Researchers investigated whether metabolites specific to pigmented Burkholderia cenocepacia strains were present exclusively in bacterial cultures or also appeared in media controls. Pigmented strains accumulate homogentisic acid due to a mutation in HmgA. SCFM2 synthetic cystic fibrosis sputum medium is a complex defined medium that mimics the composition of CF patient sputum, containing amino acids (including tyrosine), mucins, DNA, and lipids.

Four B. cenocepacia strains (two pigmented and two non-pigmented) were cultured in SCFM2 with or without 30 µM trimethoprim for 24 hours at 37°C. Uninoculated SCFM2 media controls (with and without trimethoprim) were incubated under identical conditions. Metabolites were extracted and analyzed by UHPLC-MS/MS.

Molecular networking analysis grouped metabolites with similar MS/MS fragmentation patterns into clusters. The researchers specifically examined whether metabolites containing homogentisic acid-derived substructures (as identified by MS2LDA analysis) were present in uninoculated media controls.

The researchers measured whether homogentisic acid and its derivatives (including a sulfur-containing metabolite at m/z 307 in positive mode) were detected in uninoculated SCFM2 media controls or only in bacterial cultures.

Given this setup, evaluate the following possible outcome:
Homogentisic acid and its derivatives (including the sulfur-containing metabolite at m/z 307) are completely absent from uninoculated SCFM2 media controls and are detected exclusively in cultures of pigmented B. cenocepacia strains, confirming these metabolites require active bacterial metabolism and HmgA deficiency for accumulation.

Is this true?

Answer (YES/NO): YES